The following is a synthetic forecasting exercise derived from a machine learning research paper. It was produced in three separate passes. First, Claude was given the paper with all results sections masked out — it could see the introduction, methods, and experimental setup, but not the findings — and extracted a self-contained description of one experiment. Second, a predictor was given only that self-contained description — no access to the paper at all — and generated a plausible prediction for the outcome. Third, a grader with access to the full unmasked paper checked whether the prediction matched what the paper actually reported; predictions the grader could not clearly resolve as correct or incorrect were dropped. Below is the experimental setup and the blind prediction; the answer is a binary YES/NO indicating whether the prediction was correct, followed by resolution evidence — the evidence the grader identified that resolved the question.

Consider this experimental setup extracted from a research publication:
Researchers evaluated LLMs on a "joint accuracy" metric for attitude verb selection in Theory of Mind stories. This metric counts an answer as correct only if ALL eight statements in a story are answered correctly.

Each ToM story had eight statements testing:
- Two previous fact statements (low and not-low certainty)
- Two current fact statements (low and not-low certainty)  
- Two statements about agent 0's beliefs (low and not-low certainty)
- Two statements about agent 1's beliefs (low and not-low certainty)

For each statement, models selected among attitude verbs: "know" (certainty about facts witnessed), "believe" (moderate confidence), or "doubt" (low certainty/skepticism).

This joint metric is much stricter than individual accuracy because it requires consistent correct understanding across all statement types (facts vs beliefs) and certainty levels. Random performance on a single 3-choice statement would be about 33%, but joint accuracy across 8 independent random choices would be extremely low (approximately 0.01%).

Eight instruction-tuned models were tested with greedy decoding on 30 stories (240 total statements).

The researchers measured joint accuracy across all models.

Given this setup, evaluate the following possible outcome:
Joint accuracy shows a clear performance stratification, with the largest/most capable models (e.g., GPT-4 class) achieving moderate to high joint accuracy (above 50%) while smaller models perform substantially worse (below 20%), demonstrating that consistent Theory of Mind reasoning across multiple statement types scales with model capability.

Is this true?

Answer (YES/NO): NO